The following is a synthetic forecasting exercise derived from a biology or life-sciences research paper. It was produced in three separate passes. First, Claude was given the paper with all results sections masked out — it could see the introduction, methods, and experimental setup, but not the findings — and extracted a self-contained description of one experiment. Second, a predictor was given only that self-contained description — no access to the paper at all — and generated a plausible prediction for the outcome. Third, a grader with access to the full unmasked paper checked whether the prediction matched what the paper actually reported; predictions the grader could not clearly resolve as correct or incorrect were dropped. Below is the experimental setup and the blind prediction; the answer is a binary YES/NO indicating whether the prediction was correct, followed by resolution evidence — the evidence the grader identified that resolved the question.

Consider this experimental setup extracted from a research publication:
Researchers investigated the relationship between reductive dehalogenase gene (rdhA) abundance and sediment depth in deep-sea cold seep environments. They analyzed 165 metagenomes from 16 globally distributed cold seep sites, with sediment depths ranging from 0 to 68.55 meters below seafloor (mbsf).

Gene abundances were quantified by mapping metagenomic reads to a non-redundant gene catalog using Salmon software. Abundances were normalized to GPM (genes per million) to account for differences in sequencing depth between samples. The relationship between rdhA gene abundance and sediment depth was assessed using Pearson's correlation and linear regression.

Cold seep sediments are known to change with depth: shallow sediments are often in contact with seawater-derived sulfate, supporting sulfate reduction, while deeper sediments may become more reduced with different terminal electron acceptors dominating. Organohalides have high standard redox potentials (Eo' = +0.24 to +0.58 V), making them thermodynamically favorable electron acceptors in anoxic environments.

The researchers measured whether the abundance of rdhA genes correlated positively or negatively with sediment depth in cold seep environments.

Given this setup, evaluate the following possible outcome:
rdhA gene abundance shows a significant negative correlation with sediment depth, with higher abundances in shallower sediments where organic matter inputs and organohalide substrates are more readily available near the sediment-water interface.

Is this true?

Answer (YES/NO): YES